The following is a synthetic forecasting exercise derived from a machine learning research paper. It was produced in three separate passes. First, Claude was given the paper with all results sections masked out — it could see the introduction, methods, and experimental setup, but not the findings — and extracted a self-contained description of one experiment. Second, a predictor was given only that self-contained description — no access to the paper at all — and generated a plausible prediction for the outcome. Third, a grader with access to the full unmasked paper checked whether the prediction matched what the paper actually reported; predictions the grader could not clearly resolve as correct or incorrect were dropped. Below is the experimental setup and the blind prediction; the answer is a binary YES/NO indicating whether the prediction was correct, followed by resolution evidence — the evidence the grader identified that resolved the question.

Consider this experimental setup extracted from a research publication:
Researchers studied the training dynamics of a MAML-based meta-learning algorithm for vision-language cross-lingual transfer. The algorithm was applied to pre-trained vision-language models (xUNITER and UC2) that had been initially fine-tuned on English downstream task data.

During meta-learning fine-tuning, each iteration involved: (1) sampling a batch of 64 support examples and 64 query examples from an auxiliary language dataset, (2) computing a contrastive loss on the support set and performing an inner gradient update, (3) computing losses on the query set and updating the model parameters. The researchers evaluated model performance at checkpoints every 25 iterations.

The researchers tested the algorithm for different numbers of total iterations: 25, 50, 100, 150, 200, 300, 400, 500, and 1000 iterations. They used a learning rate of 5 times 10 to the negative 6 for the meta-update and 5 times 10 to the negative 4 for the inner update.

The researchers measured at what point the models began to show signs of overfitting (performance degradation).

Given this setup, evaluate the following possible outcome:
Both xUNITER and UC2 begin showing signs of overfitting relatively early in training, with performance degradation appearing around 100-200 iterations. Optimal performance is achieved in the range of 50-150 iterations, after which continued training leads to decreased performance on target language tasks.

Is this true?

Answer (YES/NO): NO